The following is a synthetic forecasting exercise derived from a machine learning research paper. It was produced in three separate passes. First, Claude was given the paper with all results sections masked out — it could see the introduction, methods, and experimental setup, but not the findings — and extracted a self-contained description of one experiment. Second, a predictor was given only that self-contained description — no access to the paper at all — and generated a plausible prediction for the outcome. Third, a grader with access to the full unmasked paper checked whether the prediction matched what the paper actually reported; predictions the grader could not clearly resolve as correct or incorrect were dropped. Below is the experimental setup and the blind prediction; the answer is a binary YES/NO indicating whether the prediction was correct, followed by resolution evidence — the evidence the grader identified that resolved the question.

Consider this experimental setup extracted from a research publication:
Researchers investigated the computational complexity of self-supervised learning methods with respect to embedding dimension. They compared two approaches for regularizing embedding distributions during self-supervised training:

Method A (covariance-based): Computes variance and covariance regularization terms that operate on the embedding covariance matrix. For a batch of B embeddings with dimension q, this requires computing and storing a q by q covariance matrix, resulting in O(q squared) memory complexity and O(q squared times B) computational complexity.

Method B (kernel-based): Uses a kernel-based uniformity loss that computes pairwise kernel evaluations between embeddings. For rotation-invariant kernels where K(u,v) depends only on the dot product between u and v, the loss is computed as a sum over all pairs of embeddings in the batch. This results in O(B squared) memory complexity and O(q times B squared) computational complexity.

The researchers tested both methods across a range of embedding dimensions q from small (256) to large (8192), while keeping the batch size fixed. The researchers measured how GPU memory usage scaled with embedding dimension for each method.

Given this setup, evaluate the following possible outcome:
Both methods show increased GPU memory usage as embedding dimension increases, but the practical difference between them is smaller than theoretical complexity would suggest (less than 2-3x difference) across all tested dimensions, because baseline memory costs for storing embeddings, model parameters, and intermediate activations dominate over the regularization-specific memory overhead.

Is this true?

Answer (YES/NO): NO